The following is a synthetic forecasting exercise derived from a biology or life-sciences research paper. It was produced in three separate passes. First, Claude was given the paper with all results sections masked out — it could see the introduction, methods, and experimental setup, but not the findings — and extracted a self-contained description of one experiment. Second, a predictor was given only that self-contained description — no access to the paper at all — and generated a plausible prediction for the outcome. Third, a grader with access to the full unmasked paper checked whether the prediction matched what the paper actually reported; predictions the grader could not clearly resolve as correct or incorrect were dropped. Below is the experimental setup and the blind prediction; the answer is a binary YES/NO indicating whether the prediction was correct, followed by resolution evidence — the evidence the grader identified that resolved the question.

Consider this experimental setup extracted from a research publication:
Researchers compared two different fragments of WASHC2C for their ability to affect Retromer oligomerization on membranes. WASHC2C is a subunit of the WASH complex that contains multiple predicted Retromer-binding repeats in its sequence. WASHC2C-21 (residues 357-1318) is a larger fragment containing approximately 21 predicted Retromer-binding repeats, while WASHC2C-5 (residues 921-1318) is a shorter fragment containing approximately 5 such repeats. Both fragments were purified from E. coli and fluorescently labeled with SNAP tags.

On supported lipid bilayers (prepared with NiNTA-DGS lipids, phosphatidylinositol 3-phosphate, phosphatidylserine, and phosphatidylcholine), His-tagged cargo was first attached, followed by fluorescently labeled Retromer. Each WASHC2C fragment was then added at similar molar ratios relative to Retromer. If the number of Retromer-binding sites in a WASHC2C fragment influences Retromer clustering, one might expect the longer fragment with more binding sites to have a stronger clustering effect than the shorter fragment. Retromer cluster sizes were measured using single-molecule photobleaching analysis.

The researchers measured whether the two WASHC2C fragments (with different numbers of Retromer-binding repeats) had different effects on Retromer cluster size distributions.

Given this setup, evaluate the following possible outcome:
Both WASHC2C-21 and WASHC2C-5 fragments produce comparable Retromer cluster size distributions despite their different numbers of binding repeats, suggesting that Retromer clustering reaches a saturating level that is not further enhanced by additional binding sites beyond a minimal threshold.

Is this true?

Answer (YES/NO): NO